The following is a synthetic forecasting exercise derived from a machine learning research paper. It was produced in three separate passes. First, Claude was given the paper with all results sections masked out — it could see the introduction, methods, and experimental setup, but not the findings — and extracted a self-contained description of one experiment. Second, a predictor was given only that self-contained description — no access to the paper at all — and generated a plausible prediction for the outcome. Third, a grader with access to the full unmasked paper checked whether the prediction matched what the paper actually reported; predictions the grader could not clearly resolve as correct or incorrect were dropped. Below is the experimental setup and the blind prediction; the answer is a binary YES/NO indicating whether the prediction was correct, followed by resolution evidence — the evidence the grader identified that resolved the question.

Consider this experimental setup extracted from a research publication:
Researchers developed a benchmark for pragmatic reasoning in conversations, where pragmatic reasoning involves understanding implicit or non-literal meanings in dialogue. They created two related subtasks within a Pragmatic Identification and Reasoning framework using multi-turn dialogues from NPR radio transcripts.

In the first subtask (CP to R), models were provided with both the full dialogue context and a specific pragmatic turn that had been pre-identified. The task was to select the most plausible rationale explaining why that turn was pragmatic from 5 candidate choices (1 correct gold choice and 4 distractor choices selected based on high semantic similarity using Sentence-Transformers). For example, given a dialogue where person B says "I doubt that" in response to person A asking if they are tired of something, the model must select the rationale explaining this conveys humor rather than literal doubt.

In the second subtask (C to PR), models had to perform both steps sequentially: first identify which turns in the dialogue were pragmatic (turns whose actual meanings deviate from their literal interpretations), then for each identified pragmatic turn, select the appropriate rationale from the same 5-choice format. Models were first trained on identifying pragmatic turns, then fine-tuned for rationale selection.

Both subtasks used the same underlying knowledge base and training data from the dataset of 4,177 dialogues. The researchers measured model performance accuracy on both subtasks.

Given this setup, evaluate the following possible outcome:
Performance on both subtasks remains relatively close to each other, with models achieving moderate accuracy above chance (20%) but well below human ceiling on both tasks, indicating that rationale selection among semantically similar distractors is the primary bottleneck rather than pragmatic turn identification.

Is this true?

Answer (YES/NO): NO